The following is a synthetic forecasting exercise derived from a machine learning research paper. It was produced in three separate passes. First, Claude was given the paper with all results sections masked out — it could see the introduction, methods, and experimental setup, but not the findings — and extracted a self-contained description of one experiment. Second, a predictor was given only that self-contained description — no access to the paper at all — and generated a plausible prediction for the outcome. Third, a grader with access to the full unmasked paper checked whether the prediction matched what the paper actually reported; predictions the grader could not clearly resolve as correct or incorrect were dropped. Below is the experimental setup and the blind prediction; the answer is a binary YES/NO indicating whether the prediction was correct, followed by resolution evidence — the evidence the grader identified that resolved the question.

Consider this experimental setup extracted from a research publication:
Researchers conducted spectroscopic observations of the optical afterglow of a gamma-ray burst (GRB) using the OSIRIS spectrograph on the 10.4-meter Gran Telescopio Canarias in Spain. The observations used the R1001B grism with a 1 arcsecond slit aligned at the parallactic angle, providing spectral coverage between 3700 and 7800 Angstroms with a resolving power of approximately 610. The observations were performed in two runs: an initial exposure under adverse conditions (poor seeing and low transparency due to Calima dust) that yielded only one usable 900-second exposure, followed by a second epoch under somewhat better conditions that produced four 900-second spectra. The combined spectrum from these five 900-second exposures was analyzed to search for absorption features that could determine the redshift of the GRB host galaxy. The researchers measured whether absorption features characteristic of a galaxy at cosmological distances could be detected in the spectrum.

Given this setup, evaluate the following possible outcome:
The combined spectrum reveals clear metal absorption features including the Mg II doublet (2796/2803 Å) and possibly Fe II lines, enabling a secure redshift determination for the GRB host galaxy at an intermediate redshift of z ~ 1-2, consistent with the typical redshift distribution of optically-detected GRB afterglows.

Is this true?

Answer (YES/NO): YES